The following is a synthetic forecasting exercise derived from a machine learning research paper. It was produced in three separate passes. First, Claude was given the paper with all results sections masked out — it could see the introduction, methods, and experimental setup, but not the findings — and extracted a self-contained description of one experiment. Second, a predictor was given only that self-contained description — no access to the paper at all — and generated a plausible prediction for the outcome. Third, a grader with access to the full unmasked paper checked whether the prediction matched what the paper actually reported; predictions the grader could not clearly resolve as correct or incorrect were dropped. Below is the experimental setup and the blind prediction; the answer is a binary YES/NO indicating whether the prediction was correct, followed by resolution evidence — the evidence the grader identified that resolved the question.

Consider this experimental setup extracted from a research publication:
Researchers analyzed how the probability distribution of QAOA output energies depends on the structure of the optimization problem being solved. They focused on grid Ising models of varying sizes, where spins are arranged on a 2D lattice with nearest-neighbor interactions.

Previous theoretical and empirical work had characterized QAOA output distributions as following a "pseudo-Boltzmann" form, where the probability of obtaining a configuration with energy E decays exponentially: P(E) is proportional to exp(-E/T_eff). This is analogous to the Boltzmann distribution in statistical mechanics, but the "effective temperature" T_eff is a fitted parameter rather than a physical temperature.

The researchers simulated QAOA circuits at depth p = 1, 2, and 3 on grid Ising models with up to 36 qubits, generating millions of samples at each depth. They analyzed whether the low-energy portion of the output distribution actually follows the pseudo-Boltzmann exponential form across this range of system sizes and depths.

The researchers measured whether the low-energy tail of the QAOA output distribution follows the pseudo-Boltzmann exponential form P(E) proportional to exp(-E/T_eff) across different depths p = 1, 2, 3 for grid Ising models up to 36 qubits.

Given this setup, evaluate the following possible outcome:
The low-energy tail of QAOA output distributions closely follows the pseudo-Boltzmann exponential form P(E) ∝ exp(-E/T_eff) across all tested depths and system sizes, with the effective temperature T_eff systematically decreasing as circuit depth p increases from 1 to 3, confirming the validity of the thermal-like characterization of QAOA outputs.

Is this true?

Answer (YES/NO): YES